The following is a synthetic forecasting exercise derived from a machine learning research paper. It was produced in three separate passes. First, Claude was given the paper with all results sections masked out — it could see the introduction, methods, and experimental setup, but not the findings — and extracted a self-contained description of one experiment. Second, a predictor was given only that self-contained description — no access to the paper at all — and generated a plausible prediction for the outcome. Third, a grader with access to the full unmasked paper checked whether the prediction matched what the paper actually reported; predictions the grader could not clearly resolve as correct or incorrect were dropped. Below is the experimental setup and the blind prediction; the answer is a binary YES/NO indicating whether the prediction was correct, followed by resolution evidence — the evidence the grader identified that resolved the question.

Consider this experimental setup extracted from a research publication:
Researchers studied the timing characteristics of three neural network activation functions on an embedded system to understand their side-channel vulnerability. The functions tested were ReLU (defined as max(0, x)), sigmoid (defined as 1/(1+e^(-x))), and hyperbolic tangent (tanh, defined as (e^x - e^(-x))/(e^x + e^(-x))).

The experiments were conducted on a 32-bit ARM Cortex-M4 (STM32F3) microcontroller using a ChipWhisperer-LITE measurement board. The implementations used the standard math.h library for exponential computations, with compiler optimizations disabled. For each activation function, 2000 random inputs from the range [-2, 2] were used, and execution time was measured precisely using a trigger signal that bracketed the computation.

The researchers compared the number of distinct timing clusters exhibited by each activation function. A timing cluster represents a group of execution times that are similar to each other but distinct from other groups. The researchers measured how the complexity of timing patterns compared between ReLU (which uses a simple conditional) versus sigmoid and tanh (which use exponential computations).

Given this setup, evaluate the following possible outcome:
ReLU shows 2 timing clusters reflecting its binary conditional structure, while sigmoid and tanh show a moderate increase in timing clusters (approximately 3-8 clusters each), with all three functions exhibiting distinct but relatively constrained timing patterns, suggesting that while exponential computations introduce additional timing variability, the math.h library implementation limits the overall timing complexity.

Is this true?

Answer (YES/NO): YES